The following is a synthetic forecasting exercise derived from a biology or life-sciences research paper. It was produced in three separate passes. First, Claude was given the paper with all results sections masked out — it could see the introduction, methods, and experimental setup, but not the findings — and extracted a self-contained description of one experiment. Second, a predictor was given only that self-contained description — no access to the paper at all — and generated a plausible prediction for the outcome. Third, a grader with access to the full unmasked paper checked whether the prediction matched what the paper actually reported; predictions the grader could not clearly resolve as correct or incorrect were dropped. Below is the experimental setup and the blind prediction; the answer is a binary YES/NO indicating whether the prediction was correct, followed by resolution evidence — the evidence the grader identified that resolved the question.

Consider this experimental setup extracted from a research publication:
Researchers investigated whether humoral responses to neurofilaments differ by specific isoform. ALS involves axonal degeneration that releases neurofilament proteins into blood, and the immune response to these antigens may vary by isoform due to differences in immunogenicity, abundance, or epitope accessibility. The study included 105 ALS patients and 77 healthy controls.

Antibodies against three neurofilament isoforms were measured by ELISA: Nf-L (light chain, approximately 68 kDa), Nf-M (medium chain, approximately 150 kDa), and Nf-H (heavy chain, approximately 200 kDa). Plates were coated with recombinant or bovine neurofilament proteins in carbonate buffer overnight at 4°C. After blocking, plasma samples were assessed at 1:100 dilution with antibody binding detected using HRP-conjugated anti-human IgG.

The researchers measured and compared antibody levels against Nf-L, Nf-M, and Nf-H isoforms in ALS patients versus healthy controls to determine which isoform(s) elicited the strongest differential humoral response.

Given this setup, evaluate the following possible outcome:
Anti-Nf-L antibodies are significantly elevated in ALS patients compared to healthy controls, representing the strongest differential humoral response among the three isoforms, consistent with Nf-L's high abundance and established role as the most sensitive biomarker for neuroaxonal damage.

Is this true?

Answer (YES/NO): NO